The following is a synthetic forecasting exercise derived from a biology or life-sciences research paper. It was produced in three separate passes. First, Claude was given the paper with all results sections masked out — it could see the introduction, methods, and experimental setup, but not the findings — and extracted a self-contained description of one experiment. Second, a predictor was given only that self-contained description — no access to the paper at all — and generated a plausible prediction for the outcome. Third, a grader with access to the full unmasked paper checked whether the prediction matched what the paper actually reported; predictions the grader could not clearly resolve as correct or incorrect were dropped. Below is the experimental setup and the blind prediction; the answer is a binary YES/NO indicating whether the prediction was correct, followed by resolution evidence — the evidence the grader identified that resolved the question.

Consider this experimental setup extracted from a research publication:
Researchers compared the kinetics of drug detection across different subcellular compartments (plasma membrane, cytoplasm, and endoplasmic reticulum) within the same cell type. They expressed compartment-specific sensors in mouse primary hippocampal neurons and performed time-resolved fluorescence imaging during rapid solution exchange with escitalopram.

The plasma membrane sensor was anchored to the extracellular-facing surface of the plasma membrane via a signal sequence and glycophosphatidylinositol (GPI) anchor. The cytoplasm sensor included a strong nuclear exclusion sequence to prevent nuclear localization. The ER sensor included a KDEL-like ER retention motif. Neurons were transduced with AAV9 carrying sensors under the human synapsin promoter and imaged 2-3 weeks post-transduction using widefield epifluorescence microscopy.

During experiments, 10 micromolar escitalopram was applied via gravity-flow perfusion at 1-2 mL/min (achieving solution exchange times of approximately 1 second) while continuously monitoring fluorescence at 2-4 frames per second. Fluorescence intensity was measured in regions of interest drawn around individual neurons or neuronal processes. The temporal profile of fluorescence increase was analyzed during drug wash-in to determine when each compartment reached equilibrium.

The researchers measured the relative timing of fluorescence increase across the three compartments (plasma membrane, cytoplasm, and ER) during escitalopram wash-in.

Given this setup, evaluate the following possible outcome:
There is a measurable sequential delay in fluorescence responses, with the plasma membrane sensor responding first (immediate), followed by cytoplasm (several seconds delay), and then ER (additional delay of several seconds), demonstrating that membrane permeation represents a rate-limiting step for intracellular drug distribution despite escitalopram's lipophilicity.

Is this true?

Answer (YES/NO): NO